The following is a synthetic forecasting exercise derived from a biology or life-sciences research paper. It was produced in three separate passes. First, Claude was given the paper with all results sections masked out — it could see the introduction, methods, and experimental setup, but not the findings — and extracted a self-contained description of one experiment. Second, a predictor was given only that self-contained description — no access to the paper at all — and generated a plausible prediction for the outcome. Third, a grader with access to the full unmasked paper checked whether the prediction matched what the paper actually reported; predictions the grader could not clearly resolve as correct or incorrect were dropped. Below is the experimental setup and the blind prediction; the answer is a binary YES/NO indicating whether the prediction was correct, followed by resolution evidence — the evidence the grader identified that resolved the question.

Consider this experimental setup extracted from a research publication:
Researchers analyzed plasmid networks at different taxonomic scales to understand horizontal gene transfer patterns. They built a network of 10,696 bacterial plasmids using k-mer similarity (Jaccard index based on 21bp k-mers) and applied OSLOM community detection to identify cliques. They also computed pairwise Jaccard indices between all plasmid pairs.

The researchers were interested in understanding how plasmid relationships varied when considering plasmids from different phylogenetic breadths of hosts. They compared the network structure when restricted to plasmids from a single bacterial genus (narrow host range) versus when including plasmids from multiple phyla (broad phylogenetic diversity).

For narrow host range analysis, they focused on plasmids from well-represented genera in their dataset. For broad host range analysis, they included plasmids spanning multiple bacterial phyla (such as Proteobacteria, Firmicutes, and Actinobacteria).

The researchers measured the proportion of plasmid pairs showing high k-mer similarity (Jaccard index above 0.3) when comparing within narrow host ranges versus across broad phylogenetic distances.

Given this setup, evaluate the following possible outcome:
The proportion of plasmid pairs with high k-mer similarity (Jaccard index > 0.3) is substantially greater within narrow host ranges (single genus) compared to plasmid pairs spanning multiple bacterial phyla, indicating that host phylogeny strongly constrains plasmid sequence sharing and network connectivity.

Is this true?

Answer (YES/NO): YES